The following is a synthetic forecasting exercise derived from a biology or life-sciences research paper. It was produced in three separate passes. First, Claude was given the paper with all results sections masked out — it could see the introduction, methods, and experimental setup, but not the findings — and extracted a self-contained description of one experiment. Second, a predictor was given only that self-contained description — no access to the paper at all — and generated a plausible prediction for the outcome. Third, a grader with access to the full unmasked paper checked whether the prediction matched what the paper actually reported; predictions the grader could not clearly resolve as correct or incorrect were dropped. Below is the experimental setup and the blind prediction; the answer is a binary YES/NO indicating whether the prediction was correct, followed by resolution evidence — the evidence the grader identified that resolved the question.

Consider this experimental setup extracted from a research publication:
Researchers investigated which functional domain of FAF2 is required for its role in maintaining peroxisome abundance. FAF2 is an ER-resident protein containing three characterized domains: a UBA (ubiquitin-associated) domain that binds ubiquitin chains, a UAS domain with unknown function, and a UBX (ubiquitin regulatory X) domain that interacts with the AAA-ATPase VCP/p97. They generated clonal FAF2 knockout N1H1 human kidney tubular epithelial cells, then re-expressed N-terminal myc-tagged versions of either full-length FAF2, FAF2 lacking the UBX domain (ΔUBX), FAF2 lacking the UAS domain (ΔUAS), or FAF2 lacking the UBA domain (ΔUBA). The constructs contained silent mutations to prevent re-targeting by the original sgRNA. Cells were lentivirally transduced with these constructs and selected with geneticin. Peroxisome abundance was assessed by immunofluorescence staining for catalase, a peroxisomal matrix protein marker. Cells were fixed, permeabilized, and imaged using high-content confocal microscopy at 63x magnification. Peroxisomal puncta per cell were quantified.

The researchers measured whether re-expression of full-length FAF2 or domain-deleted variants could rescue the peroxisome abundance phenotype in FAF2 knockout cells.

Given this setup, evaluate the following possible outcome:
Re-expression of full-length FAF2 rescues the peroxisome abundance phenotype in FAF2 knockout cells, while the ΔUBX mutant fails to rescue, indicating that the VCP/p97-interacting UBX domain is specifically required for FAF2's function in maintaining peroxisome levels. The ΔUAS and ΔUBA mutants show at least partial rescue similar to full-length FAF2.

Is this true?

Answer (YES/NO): NO